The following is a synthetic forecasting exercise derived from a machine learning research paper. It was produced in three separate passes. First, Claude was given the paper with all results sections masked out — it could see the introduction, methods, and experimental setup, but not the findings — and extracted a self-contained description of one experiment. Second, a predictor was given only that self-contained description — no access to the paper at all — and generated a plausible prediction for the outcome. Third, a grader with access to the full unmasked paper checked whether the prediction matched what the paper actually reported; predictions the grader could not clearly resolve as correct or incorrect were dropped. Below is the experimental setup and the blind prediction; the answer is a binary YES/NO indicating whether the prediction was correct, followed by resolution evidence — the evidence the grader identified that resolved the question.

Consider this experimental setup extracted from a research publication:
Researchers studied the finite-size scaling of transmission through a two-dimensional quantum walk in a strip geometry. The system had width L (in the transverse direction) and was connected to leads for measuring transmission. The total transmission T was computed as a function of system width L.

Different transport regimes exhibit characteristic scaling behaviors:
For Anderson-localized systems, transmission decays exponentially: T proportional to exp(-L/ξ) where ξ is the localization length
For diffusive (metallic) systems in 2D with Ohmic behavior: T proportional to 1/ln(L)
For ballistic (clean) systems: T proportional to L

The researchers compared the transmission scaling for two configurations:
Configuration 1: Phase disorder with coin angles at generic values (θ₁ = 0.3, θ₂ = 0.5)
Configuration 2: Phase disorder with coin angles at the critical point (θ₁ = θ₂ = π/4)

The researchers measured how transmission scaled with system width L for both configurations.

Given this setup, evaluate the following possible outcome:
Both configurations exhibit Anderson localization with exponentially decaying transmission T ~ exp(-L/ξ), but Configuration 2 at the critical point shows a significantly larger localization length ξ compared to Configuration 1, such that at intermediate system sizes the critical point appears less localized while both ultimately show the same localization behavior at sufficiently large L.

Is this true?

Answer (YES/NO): NO